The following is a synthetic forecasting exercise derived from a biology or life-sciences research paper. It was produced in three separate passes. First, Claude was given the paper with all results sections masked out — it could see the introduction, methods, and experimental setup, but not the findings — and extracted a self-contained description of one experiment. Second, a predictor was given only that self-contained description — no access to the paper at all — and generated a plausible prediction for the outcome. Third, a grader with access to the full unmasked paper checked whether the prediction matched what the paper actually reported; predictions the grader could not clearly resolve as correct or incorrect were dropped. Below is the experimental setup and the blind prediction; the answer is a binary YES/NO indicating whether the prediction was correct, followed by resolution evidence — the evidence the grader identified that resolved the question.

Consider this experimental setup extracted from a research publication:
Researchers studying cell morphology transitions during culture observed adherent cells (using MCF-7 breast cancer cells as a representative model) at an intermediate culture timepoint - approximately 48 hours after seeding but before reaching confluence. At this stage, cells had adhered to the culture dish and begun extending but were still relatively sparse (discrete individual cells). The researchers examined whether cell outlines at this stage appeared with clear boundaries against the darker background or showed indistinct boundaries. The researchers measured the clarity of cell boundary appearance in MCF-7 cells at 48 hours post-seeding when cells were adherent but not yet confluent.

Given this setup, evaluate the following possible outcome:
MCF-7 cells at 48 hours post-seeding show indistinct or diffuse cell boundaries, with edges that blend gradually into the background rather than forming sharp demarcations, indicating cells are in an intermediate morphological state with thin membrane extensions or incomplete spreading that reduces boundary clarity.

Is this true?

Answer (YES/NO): NO